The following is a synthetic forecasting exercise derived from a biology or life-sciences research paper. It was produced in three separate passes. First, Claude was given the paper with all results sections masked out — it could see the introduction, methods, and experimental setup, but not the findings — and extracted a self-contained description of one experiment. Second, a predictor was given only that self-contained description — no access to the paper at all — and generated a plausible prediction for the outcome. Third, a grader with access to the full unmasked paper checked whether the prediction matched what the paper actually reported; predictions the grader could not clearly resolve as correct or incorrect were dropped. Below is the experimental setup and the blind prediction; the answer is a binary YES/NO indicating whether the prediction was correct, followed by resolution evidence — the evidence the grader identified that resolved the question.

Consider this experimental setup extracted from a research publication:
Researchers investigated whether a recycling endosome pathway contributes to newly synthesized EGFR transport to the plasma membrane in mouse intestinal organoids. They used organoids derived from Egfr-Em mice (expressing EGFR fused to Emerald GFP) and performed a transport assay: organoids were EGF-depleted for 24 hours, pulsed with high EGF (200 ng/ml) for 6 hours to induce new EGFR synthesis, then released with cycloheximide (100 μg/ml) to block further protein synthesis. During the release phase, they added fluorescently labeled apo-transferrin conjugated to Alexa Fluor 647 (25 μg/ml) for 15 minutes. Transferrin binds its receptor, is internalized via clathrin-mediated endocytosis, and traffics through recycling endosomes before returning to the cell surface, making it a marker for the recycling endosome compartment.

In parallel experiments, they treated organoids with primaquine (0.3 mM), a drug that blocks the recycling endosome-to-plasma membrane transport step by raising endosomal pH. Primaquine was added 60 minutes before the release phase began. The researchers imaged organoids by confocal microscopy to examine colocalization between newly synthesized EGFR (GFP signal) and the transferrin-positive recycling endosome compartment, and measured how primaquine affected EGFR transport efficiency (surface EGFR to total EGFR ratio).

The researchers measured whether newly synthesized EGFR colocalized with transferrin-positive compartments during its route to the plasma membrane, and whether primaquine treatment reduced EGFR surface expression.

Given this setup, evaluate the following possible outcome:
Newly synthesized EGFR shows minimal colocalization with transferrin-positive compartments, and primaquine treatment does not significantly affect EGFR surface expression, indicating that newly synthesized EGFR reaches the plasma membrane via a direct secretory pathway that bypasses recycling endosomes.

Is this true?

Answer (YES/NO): NO